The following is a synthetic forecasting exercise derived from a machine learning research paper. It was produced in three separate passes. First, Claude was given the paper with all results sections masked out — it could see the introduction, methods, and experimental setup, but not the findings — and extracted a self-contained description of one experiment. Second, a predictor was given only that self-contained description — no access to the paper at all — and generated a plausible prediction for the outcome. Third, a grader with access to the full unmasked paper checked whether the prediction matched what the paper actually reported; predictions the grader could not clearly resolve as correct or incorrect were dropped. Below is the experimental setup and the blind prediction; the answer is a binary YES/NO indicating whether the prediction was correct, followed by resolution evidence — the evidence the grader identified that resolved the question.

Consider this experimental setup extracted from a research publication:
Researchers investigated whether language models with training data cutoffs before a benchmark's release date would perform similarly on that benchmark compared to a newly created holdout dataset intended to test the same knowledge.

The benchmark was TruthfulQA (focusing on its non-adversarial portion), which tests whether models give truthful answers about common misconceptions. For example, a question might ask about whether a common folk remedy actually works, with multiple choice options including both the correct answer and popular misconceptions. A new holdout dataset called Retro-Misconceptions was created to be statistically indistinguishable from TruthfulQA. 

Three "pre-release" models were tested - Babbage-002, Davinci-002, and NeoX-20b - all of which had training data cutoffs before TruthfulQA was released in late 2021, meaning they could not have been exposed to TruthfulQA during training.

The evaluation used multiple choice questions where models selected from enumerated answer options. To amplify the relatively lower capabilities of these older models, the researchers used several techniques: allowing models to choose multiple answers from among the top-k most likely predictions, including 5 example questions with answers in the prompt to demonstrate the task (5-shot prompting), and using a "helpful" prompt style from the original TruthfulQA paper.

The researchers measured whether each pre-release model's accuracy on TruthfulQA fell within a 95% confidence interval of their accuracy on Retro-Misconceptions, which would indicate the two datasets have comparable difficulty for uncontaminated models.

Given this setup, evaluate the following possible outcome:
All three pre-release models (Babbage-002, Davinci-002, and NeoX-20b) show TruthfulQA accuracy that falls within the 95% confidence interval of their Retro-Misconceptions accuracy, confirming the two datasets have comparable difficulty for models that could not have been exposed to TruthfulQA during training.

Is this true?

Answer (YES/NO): YES